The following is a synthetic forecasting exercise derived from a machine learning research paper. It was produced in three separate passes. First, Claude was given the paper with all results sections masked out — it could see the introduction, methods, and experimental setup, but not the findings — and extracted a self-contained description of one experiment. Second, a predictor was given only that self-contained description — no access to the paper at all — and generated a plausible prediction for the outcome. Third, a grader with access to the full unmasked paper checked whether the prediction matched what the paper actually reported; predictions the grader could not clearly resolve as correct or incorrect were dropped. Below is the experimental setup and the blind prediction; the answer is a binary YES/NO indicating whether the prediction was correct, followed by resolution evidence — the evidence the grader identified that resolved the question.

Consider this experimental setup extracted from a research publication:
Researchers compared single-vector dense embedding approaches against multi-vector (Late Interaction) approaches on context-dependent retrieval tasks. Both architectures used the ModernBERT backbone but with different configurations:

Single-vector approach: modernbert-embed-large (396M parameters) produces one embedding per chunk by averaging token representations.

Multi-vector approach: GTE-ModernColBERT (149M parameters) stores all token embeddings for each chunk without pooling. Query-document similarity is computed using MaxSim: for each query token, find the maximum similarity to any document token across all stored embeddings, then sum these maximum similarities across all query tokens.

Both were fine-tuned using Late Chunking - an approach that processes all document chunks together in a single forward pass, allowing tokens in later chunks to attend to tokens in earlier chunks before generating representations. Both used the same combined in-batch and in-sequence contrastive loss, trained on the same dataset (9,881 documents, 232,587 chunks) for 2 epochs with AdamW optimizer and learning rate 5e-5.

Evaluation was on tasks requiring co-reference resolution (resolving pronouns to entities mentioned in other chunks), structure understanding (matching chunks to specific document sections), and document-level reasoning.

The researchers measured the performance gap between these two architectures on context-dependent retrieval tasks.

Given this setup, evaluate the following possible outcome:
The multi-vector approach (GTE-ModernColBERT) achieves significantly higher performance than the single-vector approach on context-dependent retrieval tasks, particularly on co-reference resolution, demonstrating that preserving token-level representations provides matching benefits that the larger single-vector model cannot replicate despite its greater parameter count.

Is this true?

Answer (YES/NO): NO